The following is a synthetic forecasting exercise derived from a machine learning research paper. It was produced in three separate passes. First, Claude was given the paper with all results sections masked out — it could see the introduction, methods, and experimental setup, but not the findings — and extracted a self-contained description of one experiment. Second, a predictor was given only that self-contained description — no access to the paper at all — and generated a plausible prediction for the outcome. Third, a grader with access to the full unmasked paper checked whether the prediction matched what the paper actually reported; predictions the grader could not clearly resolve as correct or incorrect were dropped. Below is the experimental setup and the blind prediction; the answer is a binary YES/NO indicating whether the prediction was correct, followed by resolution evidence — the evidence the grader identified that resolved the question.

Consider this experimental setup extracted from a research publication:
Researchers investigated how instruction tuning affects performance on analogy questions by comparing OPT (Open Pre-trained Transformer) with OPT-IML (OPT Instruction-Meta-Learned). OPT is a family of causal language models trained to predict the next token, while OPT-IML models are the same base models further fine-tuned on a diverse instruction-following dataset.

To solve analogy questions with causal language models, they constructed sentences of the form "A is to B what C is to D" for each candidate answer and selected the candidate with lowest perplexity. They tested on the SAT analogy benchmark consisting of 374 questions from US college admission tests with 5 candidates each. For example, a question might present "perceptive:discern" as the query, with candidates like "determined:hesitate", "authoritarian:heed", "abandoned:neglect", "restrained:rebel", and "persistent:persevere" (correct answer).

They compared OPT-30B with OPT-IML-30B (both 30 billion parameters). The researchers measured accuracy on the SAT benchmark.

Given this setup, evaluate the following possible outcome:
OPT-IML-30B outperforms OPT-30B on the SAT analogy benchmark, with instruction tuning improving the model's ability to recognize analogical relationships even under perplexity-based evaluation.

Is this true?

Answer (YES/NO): YES